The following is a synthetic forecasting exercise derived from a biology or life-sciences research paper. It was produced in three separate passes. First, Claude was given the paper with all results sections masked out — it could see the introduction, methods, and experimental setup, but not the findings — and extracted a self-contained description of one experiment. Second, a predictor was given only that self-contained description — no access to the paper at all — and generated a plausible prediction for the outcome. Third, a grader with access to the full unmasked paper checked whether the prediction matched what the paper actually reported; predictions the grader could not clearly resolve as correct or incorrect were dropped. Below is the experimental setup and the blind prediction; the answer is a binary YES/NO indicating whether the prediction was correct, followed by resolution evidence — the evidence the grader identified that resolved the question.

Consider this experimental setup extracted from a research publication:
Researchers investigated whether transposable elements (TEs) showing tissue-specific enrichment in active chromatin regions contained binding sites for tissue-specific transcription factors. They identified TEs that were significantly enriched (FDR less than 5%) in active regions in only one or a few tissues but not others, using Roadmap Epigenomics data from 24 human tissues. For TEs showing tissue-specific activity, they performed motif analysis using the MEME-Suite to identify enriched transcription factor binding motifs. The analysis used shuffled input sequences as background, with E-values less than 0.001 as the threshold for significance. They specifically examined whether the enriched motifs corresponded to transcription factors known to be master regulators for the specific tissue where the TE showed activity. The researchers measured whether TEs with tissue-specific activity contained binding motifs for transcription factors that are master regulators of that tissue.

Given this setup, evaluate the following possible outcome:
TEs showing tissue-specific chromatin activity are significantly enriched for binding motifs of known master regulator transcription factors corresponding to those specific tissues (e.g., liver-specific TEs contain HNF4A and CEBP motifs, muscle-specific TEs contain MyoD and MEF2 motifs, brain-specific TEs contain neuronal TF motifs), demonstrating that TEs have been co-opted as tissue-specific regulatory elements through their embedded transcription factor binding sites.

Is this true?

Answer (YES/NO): YES